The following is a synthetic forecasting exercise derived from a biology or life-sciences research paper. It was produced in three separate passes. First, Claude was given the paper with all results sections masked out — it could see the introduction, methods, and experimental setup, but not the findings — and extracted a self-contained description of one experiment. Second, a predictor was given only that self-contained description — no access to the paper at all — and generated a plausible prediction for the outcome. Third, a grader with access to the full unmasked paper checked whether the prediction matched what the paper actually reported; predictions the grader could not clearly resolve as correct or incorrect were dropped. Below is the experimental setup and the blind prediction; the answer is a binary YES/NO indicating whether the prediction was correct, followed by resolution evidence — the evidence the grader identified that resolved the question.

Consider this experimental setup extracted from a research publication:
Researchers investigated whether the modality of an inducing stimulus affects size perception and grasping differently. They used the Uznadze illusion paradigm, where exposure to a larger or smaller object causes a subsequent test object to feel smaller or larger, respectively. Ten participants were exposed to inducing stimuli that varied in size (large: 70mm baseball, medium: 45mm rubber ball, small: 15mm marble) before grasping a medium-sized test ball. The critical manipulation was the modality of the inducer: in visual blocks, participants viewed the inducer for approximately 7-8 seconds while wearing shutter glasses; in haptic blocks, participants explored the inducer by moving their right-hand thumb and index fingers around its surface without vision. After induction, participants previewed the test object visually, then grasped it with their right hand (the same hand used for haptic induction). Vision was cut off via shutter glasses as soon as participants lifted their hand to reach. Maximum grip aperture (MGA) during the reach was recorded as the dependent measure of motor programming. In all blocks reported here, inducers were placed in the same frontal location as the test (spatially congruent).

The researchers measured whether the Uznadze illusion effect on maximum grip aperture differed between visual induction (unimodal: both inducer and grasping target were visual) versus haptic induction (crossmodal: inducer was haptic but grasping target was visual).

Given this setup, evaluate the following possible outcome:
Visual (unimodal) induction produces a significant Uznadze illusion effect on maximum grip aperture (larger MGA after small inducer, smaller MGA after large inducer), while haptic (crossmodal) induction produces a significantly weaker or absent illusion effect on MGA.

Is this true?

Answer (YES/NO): YES